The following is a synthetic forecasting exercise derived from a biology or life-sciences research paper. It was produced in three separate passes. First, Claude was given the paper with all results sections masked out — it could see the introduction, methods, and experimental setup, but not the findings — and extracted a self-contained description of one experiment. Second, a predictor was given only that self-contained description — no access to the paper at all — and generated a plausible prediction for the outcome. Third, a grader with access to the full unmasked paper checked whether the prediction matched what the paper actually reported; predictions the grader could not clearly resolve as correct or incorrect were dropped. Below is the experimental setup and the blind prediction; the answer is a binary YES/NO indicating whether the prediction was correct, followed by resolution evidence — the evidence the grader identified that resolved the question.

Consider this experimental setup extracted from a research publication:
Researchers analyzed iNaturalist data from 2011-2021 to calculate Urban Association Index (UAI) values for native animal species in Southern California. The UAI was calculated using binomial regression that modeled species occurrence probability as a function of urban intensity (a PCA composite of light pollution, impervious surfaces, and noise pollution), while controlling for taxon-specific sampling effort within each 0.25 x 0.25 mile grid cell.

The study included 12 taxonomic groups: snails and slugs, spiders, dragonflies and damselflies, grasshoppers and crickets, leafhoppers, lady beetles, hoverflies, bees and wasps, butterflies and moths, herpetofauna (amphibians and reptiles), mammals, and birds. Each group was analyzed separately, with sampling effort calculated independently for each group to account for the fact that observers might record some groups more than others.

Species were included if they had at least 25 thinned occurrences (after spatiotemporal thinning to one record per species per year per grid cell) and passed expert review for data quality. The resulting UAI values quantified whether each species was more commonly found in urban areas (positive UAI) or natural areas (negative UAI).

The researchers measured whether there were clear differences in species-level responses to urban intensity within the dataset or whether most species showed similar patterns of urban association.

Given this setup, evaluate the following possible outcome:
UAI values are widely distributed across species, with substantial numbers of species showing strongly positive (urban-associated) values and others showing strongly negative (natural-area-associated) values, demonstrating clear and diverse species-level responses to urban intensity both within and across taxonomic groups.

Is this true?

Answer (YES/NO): NO